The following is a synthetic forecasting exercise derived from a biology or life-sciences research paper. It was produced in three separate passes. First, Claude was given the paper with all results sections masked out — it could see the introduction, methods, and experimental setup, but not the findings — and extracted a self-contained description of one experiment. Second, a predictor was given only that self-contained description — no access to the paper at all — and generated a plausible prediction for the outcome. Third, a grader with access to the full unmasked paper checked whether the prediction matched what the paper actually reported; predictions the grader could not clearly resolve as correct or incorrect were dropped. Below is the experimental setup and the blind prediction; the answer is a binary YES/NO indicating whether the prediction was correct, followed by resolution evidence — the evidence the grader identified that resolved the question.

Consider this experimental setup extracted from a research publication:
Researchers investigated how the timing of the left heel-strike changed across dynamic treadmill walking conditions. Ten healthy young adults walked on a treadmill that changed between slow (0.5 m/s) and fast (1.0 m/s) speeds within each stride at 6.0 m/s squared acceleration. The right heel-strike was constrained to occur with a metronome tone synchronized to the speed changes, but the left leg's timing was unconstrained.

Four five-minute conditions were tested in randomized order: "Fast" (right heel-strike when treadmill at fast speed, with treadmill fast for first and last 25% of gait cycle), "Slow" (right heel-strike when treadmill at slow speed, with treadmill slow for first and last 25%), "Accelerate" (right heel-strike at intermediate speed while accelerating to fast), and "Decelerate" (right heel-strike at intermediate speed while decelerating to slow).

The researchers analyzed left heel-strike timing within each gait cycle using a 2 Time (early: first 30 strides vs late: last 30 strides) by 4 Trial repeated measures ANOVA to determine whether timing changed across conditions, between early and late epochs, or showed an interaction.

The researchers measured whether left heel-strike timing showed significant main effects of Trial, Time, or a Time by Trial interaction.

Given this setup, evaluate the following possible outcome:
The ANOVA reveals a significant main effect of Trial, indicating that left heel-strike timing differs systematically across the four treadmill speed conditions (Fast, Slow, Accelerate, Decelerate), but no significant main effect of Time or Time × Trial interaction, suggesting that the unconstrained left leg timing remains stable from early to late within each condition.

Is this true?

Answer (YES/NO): NO